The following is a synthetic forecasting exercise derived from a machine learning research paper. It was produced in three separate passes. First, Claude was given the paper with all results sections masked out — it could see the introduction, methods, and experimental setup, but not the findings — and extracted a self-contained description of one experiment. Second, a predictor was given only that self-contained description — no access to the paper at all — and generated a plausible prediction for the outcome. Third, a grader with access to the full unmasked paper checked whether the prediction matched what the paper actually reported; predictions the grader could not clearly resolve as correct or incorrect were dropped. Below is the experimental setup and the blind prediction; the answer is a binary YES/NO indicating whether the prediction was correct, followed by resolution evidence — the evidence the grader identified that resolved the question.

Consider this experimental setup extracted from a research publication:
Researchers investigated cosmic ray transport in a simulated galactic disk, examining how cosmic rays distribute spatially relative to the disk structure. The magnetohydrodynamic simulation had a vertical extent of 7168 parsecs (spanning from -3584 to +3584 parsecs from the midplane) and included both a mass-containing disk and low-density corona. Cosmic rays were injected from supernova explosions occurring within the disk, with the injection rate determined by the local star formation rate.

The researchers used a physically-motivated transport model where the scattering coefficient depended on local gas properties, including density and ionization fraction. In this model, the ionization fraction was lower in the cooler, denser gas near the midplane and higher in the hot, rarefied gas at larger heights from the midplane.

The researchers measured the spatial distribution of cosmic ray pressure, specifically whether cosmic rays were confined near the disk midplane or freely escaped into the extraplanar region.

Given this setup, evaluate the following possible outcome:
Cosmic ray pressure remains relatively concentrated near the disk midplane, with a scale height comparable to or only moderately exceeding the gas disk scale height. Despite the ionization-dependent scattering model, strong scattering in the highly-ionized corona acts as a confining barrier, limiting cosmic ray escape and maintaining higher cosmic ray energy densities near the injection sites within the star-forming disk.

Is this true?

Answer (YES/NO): NO